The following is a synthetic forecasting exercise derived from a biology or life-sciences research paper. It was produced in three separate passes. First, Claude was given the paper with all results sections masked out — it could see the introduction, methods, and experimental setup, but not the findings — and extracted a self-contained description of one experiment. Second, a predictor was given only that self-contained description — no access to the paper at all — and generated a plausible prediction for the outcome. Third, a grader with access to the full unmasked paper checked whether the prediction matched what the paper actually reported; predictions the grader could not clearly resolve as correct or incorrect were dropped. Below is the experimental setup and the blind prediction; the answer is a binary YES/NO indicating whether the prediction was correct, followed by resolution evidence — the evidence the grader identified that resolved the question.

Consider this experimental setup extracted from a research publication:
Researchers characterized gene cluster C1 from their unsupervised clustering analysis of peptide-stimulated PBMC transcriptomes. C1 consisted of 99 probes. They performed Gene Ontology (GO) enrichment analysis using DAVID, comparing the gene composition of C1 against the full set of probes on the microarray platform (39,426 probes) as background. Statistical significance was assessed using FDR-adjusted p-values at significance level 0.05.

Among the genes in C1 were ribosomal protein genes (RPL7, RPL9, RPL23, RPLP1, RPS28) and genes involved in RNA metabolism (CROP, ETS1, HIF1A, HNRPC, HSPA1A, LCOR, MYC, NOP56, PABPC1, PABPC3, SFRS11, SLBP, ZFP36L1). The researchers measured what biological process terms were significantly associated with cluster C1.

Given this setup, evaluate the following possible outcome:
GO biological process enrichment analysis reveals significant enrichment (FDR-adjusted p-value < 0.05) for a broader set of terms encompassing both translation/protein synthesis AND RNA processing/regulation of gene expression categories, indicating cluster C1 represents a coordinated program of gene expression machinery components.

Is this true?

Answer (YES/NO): NO